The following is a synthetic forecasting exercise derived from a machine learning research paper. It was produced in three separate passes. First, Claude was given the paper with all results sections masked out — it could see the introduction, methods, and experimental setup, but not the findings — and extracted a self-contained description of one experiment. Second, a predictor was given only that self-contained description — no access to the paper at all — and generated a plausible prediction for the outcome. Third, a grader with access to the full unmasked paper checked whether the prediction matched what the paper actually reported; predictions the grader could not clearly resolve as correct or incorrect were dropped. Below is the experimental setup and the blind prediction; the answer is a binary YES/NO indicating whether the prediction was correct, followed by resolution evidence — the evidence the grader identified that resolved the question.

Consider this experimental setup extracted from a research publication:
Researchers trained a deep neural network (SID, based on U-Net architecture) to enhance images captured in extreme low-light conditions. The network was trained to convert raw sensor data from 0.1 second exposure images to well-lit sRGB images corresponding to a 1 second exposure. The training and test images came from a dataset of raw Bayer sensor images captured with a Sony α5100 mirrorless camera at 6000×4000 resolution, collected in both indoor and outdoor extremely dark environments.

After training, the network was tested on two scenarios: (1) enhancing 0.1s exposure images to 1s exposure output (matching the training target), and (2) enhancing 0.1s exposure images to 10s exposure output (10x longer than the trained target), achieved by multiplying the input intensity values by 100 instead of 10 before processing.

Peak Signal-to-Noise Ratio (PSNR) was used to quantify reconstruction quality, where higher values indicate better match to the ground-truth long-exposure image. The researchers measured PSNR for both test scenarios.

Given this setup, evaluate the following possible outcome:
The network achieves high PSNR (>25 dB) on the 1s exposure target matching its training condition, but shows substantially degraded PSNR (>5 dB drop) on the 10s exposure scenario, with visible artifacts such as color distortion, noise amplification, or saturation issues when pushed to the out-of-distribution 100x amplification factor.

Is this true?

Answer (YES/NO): YES